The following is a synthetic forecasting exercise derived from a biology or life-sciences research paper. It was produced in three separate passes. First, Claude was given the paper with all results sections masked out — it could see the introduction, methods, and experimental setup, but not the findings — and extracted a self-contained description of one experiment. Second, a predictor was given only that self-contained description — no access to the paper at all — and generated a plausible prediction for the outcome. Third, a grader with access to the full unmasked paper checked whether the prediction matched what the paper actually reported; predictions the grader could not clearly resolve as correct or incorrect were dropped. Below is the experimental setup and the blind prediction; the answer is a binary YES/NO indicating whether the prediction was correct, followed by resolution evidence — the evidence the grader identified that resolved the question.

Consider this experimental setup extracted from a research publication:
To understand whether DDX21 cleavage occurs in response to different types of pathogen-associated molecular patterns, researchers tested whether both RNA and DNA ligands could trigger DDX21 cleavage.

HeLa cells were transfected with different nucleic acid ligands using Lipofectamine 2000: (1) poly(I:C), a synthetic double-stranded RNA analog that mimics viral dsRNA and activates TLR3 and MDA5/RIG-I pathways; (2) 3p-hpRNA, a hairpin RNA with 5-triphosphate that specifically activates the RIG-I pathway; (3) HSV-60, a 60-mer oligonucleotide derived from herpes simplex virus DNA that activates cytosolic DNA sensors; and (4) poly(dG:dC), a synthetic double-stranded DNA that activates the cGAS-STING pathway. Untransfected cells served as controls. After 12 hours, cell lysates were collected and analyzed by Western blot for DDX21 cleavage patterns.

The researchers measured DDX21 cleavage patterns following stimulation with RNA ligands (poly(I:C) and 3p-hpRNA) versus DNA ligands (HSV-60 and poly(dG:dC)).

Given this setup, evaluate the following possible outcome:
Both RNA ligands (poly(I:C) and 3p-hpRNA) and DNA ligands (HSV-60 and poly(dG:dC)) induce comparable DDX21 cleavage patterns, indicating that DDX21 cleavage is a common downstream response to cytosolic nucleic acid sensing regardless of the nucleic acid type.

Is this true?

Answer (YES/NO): NO